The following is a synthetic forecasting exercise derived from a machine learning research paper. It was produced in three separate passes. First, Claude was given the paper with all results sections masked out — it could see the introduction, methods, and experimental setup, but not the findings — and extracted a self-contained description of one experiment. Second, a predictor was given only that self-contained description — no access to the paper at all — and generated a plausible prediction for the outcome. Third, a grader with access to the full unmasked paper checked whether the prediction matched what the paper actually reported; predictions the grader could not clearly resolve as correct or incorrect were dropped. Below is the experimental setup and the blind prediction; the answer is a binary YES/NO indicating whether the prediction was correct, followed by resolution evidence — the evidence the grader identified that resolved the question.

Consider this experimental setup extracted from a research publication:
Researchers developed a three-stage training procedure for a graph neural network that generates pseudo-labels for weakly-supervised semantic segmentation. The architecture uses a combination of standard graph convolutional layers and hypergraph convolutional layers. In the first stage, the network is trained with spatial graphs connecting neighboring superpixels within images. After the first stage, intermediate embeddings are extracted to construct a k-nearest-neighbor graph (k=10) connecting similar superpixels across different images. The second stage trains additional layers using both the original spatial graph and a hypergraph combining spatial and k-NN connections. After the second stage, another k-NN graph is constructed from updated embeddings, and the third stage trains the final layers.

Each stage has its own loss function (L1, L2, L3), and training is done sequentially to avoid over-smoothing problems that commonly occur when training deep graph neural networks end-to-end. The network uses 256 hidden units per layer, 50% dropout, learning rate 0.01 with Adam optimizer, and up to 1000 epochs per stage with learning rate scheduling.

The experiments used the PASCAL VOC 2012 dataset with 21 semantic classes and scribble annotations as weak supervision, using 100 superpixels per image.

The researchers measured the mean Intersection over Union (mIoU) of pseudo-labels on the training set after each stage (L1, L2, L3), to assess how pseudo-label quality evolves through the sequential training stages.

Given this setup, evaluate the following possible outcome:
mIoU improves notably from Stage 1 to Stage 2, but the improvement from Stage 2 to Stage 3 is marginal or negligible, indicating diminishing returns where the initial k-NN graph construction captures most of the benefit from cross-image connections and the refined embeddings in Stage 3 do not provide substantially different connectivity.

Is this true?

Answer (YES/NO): YES